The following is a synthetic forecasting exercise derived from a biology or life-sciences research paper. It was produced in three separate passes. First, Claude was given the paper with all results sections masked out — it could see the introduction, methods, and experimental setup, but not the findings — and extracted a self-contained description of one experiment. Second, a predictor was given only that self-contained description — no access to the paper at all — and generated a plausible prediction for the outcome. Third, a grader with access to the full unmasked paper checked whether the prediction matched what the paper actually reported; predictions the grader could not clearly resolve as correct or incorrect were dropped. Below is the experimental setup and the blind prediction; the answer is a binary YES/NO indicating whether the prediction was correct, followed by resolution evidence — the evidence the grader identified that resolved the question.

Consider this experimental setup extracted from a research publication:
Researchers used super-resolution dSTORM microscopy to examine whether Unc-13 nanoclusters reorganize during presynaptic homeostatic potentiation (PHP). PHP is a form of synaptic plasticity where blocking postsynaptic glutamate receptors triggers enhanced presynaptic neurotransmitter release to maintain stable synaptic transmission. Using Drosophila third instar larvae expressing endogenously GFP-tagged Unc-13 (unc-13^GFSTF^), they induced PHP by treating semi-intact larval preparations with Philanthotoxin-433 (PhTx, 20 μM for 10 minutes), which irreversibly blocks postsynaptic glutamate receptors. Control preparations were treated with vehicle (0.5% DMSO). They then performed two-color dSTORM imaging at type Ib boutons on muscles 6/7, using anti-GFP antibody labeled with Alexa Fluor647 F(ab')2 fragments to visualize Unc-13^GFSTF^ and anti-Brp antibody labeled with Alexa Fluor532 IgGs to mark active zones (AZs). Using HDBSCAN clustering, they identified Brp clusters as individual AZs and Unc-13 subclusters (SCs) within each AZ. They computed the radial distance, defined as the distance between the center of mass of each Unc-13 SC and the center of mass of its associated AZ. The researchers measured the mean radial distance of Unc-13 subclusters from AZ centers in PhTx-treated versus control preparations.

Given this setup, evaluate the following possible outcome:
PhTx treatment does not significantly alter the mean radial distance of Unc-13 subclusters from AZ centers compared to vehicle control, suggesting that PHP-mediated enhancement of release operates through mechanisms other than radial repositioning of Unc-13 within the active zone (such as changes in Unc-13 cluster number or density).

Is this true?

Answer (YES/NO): NO